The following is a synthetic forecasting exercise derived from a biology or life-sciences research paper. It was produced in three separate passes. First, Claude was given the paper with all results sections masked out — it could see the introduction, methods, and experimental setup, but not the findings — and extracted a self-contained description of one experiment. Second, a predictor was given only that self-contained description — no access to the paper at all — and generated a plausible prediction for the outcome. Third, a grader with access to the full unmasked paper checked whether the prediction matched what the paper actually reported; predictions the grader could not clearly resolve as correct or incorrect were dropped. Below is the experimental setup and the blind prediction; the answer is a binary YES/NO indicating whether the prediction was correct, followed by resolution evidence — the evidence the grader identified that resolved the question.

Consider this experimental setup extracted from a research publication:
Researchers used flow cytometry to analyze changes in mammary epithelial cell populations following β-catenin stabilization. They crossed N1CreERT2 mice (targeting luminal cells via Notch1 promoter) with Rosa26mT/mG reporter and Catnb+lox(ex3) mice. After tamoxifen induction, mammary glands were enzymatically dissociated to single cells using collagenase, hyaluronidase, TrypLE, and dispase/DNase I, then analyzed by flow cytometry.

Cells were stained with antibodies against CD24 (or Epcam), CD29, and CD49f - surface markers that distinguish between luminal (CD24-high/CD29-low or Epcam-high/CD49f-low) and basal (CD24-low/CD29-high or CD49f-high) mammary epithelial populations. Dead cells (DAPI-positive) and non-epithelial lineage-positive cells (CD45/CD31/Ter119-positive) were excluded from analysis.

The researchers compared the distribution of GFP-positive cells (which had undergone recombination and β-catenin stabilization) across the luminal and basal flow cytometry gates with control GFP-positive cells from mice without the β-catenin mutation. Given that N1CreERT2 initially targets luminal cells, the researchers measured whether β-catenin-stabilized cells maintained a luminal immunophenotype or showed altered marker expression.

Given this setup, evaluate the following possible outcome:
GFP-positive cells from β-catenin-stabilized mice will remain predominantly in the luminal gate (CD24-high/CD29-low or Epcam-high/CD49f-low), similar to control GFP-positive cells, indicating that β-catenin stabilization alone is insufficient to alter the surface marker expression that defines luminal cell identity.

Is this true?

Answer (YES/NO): YES